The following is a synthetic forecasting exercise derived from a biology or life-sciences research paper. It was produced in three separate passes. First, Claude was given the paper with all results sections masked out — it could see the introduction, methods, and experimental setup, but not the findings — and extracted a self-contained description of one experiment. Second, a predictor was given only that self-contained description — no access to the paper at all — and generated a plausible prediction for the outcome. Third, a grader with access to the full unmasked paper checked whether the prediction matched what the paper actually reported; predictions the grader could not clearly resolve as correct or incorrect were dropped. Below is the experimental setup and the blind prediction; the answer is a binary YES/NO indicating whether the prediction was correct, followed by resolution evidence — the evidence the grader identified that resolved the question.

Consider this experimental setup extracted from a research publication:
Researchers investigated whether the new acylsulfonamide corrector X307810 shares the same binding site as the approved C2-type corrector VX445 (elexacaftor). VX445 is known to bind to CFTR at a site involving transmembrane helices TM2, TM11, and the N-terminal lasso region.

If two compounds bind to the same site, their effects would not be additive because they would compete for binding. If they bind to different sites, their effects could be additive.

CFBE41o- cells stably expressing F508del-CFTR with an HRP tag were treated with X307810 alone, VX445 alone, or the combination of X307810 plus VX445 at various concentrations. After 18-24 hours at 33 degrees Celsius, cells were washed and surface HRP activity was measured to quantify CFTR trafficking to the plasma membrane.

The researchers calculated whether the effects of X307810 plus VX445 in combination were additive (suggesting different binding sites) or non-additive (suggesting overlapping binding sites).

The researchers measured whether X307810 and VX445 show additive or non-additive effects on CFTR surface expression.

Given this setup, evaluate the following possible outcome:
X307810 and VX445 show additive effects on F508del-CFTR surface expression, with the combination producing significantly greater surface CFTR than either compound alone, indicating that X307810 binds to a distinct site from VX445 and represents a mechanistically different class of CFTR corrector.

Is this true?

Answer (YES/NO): NO